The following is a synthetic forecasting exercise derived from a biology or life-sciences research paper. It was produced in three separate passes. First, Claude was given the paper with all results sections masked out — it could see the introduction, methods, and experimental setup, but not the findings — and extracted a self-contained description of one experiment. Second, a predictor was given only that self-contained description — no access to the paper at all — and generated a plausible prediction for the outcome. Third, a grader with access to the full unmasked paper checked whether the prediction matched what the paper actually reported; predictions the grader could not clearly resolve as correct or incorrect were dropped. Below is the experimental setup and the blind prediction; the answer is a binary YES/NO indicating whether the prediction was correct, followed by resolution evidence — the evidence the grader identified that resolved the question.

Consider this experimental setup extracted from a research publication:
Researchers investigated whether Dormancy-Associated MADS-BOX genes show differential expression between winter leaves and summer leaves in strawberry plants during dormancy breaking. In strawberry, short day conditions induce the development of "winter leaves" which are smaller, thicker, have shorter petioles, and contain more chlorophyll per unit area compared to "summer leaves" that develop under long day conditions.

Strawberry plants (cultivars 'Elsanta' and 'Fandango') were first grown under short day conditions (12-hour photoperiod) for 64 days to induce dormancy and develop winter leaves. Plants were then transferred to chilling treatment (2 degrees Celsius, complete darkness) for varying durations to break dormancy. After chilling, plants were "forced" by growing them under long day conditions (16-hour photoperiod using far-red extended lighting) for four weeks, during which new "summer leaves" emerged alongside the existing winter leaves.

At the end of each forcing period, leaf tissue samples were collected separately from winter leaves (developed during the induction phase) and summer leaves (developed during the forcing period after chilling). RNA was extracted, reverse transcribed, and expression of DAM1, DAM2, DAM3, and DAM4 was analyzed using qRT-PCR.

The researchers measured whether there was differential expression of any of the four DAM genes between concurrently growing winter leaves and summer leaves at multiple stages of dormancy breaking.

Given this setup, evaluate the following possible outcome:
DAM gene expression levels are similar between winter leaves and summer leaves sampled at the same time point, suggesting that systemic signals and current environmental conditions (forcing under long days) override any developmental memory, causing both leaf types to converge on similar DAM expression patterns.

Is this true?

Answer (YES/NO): NO